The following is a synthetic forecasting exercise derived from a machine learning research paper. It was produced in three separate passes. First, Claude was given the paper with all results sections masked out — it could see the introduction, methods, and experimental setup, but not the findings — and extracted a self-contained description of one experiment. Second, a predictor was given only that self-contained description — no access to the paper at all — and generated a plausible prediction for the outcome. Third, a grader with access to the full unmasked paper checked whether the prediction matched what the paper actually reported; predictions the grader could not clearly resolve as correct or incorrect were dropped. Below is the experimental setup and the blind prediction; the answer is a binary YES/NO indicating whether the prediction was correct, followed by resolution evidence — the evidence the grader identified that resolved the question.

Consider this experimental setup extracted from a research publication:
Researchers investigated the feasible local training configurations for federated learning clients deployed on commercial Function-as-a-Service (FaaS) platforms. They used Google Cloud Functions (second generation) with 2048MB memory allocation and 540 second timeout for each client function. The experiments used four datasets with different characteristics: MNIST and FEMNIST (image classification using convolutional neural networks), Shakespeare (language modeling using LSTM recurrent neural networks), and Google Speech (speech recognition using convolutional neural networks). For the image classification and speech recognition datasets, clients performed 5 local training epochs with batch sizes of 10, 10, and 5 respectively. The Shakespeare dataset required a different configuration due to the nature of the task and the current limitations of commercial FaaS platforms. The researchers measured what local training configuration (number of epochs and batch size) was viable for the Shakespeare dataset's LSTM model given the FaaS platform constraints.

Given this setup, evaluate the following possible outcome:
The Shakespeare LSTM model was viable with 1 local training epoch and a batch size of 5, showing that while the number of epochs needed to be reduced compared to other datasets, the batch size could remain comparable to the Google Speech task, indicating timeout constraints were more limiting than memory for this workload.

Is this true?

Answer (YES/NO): NO